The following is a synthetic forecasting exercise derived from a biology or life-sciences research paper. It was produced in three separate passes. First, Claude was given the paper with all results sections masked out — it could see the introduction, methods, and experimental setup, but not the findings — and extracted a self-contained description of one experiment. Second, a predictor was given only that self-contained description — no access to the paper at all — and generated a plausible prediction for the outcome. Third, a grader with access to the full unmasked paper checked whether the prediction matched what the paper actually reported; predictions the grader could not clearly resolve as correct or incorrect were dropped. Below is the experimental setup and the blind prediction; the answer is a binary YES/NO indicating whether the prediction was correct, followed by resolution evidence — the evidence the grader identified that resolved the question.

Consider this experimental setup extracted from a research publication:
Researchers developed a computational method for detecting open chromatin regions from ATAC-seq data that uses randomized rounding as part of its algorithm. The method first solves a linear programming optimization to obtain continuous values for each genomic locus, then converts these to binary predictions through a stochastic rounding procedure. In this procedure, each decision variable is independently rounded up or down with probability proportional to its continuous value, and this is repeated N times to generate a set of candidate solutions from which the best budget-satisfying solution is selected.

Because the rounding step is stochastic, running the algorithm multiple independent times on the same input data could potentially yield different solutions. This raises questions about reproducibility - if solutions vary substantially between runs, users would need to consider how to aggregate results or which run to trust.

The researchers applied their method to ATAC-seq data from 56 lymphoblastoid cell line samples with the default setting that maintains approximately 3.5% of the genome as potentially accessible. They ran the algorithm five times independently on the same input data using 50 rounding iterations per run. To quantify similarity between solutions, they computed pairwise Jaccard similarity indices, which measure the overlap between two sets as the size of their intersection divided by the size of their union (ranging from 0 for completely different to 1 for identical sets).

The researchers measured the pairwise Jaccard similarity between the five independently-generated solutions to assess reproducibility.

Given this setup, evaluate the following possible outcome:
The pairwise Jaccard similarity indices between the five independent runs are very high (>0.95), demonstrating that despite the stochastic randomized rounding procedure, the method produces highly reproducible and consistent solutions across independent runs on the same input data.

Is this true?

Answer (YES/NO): YES